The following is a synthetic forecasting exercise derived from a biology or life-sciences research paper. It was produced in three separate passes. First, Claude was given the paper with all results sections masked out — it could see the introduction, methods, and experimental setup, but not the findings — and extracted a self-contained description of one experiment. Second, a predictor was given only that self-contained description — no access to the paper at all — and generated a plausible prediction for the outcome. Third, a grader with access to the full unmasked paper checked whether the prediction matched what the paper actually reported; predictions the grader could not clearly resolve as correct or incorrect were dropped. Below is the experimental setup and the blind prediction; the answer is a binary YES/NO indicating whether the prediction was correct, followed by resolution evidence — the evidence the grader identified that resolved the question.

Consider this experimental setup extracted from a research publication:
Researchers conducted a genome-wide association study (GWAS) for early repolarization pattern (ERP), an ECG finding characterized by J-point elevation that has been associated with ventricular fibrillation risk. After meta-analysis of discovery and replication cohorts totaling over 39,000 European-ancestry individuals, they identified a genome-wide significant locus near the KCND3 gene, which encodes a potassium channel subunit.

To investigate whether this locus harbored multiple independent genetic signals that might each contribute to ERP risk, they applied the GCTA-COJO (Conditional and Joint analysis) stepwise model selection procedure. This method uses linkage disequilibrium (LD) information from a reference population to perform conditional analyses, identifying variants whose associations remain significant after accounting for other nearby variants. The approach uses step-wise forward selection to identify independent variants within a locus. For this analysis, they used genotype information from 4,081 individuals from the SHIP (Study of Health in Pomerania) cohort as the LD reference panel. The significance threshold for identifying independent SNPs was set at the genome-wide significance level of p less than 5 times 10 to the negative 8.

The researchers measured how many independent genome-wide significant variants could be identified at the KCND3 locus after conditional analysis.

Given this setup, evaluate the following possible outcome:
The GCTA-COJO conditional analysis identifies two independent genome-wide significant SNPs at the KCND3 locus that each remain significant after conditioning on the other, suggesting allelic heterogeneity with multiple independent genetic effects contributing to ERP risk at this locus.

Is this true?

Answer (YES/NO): NO